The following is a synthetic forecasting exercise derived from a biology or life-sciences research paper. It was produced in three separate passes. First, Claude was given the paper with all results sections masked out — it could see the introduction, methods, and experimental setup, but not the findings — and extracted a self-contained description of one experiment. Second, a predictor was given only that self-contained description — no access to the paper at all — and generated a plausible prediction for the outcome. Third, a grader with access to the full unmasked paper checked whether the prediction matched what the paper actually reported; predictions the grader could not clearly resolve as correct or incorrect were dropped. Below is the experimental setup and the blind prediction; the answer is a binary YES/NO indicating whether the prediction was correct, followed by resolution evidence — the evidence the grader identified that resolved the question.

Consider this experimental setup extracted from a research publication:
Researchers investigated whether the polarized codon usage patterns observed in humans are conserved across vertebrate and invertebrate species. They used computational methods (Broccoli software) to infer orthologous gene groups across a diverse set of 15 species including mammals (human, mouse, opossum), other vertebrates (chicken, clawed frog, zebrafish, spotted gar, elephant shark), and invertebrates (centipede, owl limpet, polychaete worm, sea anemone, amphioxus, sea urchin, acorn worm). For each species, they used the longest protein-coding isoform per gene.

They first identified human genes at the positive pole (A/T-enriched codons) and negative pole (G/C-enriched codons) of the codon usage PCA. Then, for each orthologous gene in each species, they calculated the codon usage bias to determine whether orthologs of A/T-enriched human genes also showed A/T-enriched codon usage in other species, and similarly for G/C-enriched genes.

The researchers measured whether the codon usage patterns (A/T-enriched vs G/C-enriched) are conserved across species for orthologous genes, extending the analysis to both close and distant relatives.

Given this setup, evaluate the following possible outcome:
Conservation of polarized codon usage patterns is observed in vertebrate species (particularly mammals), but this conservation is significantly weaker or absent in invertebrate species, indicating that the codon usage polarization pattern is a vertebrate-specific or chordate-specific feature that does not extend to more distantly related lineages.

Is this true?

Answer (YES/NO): YES